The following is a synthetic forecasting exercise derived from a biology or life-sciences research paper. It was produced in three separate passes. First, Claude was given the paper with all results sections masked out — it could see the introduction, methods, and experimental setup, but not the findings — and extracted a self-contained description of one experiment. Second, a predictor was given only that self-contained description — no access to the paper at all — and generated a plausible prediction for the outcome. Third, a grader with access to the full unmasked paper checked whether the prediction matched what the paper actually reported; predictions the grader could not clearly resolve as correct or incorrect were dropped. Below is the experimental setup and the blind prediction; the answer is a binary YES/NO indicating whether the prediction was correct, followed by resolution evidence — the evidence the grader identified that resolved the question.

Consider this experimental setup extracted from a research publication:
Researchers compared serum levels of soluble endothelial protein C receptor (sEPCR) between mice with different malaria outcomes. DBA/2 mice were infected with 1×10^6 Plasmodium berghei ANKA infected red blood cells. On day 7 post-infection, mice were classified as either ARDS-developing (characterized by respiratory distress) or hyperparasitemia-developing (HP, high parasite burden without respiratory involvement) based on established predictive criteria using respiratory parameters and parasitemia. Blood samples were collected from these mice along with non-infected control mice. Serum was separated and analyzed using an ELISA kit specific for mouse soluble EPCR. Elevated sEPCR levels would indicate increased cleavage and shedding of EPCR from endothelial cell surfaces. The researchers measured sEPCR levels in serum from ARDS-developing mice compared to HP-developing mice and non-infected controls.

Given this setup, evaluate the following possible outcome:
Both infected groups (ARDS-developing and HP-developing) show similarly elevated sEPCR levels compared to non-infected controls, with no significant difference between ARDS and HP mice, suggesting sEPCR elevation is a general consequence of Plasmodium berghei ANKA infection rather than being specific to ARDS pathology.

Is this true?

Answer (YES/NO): NO